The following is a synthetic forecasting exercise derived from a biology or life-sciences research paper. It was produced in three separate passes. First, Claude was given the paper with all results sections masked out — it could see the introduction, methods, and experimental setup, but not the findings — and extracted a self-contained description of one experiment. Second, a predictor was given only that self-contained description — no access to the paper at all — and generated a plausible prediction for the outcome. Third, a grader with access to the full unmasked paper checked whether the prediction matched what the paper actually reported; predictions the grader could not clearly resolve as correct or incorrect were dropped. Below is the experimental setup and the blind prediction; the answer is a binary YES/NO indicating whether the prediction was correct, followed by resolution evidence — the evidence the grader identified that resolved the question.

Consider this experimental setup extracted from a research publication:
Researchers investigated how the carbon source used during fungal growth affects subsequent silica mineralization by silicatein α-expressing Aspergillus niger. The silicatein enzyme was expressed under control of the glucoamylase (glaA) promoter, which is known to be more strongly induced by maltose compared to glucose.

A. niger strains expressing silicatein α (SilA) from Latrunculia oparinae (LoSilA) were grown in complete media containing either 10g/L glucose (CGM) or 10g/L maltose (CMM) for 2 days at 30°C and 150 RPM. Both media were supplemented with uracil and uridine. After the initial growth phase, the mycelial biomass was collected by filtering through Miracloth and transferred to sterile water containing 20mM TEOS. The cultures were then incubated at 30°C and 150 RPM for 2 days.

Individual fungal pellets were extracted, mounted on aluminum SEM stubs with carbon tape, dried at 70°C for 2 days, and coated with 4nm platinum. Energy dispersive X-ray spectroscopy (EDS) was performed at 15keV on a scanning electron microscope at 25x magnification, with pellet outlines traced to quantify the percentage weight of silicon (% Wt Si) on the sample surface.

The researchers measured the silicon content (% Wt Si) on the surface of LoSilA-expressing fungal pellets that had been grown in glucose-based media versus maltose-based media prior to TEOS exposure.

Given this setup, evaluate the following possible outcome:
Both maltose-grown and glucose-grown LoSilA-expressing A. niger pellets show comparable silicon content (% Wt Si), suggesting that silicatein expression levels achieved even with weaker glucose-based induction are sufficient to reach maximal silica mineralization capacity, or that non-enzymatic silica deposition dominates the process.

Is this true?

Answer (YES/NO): NO